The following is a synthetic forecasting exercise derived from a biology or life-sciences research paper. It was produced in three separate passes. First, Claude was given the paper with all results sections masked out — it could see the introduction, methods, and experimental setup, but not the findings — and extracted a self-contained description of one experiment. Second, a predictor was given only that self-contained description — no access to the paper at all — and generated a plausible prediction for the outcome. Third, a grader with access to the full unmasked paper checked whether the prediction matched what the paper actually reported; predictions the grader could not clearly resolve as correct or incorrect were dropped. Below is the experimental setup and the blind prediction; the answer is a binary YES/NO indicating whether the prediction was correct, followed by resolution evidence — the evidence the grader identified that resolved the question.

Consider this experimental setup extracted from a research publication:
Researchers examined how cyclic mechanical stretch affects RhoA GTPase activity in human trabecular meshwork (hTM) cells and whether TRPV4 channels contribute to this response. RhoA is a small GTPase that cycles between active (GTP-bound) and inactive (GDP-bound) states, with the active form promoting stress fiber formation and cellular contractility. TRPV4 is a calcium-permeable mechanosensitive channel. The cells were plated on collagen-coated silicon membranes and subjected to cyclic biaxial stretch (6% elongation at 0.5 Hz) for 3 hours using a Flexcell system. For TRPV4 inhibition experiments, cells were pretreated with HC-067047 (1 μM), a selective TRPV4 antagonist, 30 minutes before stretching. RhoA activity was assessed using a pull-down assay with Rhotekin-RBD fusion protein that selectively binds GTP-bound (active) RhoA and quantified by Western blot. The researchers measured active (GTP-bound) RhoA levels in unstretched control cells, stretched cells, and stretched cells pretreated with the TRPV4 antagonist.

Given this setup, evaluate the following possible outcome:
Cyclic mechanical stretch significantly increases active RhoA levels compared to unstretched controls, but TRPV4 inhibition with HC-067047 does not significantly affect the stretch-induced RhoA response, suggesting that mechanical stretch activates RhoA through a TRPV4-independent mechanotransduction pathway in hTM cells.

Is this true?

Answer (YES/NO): NO